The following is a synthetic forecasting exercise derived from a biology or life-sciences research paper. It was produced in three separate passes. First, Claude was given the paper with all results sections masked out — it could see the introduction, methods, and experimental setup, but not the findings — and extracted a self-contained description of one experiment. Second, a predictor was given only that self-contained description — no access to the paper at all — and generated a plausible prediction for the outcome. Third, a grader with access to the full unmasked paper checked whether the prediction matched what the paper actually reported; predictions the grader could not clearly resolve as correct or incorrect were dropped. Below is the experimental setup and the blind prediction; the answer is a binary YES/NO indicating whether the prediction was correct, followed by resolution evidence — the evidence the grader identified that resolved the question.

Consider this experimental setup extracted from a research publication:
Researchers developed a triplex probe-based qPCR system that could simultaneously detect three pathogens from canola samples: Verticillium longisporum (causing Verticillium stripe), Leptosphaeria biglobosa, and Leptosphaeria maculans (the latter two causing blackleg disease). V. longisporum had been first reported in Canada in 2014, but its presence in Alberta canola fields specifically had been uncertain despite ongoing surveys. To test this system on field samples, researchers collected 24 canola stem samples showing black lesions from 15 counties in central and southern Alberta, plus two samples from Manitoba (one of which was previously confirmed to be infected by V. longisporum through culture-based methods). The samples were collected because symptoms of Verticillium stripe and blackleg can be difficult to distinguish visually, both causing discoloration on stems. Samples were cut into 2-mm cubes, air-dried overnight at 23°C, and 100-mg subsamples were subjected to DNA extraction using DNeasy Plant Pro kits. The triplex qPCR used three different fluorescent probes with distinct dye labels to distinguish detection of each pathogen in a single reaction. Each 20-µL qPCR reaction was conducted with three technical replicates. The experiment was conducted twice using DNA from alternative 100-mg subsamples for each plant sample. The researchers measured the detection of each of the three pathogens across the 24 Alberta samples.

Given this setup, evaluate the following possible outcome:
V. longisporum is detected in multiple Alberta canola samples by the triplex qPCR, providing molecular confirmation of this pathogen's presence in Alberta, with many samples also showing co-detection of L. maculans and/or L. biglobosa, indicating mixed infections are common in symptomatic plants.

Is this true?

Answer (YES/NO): NO